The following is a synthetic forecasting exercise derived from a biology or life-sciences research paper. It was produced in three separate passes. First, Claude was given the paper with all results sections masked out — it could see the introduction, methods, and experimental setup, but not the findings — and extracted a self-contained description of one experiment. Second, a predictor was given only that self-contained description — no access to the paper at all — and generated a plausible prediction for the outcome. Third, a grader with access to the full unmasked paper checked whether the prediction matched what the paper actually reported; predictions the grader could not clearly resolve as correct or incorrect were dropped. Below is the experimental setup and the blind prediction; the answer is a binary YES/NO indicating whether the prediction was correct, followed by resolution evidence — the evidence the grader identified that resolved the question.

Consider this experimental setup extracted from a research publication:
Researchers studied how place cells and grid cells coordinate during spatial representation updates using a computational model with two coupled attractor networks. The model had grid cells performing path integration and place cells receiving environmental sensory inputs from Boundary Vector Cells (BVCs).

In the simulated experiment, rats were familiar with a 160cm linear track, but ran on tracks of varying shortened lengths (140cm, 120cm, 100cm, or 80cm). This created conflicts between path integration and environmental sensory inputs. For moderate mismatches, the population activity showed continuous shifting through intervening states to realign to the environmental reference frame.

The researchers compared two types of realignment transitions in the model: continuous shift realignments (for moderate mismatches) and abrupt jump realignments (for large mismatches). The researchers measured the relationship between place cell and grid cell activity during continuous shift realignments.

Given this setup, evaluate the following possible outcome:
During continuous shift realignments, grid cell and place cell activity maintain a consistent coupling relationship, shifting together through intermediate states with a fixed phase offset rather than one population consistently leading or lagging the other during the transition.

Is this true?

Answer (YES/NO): NO